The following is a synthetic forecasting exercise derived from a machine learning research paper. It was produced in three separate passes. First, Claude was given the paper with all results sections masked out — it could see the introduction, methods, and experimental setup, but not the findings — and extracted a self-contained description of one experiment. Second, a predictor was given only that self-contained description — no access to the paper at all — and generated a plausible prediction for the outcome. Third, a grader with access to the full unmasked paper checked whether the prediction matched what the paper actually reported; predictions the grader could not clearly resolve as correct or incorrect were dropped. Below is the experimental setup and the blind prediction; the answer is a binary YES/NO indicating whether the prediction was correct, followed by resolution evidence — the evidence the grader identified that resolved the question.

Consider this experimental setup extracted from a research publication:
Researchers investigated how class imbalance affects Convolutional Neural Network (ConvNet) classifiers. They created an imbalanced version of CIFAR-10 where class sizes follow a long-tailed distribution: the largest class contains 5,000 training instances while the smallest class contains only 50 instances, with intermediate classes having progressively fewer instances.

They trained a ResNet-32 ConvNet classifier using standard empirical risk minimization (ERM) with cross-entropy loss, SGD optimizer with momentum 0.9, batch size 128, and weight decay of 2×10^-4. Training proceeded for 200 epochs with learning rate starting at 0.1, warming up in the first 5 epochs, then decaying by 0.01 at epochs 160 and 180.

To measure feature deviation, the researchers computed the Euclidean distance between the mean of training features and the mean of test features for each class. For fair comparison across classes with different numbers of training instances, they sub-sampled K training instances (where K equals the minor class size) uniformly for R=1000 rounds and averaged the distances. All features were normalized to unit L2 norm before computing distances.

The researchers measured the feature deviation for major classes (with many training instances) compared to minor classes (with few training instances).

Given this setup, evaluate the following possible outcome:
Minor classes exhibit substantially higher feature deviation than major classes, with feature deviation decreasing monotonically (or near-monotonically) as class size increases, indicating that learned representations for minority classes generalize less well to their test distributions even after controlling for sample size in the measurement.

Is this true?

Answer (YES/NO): YES